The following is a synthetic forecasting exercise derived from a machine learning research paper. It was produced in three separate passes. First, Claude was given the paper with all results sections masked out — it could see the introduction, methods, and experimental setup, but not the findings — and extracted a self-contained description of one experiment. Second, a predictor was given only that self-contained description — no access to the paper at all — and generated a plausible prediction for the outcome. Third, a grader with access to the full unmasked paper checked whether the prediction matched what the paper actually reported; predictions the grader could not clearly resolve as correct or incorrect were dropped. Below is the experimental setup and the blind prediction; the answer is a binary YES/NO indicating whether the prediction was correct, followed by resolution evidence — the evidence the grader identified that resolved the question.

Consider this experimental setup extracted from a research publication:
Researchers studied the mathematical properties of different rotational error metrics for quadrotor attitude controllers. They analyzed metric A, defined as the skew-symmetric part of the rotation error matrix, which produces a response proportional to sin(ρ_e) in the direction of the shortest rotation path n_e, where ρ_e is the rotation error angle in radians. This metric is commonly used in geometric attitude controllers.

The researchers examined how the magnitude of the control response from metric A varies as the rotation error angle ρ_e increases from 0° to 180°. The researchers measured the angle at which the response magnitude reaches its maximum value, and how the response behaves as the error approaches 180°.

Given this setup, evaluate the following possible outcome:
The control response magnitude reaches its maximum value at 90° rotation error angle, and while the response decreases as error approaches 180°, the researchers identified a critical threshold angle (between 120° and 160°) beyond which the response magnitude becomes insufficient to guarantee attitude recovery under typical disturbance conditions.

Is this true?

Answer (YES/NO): NO